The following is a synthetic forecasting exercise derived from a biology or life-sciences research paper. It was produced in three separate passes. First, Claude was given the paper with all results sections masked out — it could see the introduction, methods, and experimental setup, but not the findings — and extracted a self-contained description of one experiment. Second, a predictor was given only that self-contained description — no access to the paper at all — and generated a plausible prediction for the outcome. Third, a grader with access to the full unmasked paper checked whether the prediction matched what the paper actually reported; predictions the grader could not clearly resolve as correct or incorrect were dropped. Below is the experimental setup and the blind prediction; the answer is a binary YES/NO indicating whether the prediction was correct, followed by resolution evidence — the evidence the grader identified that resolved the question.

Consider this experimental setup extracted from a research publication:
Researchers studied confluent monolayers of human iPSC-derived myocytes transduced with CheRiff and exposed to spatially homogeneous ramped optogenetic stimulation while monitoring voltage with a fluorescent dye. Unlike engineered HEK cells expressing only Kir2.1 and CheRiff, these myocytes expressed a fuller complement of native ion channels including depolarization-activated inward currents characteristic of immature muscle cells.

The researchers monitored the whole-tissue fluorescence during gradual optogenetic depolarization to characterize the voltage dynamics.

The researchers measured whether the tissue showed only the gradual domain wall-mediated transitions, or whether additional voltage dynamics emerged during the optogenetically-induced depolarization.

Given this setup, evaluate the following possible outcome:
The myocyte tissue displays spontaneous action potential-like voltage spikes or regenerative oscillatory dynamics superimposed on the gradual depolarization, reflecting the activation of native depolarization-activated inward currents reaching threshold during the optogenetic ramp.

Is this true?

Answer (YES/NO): YES